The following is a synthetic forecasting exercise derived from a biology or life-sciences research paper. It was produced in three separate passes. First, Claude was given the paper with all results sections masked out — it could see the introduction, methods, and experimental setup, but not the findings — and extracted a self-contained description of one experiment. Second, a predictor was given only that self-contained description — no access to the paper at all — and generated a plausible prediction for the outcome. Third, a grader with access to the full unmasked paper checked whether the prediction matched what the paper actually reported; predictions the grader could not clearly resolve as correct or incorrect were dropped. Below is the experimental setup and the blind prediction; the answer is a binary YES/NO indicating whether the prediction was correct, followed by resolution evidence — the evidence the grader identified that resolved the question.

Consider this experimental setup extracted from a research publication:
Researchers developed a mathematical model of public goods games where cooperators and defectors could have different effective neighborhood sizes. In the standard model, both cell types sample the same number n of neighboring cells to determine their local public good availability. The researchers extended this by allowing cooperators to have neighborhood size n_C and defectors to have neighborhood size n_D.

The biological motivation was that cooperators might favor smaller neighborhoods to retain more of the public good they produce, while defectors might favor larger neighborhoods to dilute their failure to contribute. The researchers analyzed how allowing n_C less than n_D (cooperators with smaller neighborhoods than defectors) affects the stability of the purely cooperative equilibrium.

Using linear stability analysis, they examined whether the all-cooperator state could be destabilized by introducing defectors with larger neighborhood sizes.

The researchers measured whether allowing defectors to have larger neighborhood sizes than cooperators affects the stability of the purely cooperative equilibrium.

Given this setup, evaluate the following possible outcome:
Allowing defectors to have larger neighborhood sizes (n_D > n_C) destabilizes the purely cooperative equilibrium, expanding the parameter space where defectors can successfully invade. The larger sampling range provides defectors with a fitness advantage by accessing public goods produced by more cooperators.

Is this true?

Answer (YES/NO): YES